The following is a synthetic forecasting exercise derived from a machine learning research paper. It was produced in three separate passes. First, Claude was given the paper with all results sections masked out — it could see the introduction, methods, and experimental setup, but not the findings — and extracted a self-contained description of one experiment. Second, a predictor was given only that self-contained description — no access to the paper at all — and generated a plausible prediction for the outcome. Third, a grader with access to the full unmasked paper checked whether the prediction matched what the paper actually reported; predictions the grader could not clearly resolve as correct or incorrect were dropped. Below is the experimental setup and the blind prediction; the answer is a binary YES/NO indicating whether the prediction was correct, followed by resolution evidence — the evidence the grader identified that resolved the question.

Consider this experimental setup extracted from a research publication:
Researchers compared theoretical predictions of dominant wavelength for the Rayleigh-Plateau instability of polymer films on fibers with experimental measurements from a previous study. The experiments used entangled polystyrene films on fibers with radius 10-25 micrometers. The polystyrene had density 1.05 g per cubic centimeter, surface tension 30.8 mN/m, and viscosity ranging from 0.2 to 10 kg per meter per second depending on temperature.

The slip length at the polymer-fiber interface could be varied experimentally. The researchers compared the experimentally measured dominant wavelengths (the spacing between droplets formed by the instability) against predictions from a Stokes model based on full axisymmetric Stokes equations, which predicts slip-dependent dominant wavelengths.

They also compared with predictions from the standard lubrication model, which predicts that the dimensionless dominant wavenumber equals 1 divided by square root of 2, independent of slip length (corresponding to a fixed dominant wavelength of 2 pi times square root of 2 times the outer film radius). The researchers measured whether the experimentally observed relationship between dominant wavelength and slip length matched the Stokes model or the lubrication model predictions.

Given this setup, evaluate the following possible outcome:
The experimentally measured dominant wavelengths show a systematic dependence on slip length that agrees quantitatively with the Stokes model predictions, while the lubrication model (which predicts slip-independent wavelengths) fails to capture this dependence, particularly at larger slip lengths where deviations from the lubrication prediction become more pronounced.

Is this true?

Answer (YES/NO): NO